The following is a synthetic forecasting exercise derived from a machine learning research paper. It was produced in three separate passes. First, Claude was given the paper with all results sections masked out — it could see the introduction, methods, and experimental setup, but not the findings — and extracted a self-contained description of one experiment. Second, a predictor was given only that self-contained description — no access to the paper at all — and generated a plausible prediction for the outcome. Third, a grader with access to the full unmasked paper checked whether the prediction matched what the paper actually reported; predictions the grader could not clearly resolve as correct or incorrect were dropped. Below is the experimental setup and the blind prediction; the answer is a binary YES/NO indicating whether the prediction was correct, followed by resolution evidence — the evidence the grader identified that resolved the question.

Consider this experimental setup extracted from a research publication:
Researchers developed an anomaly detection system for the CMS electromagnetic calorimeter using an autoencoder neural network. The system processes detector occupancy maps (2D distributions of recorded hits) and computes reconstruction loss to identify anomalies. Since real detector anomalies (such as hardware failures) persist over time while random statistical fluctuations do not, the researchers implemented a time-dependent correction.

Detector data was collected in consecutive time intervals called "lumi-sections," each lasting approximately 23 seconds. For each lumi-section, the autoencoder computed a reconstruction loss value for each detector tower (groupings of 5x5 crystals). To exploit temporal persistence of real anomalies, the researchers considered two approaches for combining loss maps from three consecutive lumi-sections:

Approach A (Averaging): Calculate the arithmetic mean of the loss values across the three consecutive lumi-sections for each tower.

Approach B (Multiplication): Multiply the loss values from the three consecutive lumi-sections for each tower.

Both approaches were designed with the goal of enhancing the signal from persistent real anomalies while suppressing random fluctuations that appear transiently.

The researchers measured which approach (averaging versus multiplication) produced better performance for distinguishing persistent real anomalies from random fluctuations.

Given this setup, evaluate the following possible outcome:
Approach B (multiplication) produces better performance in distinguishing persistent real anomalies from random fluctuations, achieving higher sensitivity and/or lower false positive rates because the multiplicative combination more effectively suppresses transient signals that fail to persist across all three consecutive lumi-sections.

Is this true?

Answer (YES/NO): YES